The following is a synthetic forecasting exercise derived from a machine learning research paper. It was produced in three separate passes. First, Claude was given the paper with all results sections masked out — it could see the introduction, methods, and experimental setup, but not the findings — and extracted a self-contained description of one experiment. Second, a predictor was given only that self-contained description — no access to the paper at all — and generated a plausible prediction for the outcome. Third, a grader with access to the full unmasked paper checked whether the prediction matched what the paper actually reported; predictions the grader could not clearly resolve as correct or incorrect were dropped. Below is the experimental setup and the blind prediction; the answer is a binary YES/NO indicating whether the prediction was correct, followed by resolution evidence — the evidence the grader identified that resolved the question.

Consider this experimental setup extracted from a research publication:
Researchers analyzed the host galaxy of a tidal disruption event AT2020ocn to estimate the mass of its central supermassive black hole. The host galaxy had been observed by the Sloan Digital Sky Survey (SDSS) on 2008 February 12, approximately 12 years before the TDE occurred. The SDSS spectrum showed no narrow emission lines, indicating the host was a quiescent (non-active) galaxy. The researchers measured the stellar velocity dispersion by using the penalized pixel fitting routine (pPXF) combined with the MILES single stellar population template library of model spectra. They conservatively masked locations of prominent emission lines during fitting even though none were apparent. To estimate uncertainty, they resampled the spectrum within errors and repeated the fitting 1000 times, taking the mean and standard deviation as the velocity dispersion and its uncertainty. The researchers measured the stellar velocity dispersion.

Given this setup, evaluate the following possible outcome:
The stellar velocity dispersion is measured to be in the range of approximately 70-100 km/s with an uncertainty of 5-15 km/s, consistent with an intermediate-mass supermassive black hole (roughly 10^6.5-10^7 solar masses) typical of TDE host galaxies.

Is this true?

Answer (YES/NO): NO